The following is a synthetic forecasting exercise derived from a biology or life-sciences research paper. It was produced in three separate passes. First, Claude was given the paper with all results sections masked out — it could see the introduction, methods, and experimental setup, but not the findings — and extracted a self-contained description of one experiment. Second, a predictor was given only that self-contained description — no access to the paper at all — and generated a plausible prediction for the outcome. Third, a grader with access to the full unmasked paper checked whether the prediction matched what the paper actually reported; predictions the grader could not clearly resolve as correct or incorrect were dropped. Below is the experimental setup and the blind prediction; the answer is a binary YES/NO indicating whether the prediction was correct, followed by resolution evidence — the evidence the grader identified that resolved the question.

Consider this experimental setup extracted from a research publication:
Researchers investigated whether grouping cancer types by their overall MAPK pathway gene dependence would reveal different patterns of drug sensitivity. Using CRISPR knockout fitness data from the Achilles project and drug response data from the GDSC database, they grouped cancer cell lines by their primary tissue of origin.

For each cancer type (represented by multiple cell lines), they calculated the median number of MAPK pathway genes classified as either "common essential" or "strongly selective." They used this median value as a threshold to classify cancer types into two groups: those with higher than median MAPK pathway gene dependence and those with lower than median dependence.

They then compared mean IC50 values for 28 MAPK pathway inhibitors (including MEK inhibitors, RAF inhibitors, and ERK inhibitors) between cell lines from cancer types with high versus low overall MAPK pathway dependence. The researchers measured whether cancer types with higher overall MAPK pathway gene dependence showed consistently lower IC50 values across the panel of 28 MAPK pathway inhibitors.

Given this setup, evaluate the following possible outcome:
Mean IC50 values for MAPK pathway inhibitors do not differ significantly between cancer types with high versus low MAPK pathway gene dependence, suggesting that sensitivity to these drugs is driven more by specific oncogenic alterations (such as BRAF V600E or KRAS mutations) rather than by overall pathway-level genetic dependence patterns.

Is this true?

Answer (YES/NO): NO